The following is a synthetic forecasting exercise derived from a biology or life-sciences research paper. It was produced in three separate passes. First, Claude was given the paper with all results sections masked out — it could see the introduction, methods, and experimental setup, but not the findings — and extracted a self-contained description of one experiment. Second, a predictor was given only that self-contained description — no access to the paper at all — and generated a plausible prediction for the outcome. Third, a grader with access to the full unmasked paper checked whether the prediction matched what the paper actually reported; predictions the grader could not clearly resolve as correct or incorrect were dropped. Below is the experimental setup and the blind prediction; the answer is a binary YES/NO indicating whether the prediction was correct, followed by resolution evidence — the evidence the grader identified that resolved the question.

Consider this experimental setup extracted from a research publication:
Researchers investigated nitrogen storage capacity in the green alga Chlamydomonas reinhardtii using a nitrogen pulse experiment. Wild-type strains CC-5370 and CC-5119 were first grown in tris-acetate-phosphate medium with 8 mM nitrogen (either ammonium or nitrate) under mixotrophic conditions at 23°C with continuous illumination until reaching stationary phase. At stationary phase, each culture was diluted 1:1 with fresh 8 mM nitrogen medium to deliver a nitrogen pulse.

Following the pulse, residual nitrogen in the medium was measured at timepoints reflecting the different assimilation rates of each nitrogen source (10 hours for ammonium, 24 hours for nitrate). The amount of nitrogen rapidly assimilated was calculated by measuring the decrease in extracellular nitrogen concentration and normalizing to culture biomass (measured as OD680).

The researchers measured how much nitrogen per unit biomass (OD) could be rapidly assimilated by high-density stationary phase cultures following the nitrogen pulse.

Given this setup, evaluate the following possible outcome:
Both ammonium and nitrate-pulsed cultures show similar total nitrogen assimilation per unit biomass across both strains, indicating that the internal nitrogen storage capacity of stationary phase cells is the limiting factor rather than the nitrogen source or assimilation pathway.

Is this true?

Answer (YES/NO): NO